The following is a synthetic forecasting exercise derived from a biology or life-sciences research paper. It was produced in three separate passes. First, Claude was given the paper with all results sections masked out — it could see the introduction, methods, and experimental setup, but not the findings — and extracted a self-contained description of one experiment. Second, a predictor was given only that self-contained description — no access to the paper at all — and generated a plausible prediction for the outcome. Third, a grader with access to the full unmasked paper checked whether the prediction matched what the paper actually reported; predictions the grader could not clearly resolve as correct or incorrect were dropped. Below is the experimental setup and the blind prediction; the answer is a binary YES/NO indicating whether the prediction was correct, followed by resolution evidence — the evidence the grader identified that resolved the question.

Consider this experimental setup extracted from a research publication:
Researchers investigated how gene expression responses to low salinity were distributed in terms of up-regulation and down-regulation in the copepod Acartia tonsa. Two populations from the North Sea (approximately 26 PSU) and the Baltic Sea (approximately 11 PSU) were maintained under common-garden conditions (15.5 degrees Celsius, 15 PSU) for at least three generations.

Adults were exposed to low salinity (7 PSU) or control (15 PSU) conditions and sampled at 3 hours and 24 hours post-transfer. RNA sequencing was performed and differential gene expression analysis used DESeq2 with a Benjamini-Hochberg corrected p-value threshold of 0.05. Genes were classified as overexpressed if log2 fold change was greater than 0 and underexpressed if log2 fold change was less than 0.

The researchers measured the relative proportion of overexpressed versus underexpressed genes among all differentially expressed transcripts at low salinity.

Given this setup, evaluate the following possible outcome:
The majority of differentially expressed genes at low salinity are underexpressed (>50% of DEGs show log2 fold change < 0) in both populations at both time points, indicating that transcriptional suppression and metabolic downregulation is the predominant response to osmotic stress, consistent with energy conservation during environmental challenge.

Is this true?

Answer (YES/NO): NO